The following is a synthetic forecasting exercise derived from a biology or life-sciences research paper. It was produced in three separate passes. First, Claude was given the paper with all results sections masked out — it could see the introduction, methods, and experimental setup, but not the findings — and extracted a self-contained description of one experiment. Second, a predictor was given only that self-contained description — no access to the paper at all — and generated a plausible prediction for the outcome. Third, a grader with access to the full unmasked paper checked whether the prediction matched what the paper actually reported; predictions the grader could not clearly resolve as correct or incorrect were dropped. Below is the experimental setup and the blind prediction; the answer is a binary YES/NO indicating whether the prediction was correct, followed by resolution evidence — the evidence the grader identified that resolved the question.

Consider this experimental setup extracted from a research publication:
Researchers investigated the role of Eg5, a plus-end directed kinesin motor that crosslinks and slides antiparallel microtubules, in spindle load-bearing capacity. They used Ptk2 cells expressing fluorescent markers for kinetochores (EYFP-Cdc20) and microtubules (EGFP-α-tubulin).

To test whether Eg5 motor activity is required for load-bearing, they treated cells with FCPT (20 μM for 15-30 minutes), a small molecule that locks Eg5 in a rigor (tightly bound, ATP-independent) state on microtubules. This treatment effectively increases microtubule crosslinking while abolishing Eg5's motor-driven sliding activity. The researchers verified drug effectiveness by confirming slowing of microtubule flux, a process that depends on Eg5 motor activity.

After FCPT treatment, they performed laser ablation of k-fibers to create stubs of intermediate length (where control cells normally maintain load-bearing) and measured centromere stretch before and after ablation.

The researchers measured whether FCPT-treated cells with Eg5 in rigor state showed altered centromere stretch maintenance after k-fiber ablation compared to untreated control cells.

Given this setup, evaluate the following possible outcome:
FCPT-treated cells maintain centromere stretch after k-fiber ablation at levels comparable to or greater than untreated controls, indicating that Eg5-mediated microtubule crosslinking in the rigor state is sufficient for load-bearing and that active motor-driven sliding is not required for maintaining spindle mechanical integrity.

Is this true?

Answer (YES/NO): YES